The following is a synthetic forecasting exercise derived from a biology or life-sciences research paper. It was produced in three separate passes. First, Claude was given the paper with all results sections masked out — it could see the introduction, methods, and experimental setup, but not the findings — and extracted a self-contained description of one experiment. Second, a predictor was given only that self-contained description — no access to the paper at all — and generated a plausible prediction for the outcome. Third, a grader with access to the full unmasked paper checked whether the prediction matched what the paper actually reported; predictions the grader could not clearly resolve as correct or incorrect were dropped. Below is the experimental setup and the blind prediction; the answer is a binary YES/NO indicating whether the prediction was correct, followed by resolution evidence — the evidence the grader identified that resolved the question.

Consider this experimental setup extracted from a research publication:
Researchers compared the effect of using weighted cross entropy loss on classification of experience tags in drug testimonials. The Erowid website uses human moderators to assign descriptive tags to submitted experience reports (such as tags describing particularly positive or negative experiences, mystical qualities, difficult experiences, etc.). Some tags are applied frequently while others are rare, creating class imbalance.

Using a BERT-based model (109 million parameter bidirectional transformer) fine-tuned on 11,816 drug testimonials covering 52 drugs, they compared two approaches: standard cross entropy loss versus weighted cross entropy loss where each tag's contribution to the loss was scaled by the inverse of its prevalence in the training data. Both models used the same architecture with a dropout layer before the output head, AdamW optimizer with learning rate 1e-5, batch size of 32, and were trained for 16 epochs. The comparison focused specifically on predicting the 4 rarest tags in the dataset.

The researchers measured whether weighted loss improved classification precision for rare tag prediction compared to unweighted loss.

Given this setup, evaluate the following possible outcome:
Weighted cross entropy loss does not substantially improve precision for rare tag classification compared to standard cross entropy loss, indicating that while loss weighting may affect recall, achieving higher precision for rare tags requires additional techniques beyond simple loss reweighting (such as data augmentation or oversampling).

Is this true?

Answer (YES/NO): YES